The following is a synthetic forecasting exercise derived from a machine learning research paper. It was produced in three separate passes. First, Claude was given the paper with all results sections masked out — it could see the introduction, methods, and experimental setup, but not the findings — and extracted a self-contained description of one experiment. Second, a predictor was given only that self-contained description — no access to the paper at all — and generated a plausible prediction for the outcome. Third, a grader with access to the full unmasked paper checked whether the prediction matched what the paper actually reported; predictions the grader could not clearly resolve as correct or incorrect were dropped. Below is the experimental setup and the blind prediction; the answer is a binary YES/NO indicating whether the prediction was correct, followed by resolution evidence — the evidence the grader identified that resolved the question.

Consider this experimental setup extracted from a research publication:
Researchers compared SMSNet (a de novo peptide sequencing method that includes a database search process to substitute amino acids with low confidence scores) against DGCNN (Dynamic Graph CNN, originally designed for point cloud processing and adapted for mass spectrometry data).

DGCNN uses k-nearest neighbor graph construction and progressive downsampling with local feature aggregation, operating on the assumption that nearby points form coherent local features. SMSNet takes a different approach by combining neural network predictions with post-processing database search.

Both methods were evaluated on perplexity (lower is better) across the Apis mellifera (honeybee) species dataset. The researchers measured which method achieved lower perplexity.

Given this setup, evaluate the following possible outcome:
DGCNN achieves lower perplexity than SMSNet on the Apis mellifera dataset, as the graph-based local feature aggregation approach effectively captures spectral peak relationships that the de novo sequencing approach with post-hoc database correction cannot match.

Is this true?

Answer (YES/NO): NO